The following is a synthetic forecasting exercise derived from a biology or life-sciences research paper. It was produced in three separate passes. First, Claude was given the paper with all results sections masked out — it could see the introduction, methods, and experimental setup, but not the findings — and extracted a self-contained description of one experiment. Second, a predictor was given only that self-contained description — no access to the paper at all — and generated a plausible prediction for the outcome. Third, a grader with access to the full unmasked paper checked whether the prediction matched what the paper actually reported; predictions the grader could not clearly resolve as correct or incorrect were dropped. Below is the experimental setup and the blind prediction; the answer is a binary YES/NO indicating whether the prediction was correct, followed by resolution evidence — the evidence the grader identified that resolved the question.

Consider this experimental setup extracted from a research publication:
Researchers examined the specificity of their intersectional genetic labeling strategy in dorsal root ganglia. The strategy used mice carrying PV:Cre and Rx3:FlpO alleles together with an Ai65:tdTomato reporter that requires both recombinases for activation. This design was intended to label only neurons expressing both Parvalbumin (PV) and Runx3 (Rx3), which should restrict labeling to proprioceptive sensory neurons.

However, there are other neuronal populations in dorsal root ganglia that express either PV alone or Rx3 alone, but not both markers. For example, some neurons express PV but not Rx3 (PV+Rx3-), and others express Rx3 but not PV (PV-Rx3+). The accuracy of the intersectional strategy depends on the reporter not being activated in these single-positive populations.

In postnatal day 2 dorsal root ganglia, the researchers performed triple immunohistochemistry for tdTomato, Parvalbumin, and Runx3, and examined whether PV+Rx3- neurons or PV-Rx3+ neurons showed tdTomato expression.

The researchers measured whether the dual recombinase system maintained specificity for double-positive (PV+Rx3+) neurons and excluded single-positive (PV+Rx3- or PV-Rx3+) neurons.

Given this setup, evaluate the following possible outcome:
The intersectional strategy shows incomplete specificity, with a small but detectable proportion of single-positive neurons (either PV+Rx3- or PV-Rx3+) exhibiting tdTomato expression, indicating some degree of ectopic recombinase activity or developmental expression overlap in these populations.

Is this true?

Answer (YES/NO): NO